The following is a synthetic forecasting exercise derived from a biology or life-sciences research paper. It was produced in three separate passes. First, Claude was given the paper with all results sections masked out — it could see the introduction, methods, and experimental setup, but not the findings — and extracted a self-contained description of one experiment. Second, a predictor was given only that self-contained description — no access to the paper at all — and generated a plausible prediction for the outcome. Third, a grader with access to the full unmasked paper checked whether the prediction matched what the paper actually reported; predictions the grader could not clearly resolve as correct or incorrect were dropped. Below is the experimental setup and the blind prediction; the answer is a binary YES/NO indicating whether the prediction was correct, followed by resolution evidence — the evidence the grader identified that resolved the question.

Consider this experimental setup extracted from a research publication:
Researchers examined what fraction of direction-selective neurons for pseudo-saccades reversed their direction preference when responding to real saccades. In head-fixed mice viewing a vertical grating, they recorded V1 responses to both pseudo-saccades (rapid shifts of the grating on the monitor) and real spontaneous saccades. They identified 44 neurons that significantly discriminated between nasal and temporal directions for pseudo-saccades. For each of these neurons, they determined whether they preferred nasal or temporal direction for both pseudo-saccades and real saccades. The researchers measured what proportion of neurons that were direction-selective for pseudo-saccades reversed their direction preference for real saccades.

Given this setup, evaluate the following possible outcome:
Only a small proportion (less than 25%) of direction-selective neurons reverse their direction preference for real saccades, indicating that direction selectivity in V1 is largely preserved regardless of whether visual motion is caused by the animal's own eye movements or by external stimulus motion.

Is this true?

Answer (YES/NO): NO